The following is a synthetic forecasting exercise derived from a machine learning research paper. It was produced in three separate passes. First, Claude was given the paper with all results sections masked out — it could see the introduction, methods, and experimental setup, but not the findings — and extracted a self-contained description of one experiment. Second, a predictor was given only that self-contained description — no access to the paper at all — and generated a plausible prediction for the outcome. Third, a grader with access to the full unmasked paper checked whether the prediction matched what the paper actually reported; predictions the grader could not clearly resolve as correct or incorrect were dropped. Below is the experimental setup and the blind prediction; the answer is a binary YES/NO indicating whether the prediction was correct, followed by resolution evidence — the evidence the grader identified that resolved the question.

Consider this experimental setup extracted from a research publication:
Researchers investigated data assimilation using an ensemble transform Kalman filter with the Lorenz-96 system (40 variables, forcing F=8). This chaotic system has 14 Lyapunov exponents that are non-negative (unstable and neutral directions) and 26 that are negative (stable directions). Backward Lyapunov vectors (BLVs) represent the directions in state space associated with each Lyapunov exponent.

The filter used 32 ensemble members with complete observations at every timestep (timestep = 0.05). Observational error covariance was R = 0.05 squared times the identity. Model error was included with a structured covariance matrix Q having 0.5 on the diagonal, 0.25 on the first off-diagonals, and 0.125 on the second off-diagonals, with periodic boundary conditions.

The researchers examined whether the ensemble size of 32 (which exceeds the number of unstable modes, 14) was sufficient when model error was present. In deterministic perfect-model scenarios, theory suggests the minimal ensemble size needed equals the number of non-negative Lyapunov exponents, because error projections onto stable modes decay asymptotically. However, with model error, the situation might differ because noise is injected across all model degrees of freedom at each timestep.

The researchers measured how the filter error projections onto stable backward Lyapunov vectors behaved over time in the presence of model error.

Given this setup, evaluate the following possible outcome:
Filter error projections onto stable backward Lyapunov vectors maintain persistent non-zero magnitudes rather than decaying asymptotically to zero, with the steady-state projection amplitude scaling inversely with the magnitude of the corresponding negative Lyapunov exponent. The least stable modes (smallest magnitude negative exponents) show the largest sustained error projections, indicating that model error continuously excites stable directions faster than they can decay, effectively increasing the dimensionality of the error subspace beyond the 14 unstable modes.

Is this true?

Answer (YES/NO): YES